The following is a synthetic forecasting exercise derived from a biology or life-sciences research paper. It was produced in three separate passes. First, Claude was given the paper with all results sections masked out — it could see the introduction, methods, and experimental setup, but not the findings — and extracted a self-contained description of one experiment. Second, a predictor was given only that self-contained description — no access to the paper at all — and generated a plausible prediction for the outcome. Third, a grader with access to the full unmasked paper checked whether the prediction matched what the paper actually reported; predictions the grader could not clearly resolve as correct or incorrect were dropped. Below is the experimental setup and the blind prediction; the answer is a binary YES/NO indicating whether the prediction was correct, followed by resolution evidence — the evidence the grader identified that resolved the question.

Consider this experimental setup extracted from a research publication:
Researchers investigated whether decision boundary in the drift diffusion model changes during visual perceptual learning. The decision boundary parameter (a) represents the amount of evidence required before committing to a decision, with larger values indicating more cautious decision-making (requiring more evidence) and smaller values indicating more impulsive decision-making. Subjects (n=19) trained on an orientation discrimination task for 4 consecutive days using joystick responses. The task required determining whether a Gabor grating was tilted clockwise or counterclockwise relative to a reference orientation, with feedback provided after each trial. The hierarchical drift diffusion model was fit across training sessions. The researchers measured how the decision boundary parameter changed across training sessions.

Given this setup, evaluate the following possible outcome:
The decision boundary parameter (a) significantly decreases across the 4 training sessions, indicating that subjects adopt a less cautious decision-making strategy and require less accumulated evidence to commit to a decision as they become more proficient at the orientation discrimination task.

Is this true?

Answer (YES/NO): NO